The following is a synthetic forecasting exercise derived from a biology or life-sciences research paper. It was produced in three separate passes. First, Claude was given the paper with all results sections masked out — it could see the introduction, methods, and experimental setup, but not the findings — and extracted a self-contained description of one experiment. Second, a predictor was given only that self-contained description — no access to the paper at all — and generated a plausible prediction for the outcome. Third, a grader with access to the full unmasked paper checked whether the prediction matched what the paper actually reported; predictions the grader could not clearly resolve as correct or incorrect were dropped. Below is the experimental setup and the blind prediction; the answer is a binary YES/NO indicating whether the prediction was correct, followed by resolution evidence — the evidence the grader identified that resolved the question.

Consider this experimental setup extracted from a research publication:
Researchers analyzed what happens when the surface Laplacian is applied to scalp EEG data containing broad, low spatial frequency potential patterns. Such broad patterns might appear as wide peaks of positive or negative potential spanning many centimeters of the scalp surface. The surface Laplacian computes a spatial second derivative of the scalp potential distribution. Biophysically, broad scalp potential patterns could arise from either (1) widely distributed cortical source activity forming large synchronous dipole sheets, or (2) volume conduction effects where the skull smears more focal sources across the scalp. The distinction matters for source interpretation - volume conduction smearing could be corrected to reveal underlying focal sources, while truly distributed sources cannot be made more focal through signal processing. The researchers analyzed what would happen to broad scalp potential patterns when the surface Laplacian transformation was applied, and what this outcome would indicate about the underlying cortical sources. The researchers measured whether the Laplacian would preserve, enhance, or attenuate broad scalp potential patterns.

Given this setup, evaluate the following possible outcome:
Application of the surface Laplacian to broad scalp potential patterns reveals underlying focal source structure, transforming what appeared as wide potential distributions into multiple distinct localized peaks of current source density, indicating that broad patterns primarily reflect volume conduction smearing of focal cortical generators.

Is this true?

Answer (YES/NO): NO